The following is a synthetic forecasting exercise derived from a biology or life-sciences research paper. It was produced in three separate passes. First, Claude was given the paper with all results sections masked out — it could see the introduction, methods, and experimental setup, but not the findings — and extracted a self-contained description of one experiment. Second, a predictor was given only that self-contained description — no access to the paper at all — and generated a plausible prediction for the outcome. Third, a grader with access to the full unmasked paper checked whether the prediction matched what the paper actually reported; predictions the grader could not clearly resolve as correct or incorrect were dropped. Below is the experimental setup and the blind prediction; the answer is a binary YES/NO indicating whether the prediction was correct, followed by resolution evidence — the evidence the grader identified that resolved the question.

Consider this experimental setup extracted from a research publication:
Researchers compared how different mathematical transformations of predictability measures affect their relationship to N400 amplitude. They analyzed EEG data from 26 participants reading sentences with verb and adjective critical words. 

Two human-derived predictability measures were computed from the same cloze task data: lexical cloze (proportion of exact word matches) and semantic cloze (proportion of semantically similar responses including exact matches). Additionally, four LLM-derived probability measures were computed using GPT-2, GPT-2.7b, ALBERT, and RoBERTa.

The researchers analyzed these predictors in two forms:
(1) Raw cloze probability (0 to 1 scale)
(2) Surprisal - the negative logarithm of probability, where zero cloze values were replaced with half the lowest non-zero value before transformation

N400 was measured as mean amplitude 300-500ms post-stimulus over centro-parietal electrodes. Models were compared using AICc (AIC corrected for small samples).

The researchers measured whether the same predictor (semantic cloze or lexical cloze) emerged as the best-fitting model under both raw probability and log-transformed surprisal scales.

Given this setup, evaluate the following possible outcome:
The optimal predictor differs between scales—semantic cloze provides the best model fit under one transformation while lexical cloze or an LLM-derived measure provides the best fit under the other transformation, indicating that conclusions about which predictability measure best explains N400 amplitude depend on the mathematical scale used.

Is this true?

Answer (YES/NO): YES